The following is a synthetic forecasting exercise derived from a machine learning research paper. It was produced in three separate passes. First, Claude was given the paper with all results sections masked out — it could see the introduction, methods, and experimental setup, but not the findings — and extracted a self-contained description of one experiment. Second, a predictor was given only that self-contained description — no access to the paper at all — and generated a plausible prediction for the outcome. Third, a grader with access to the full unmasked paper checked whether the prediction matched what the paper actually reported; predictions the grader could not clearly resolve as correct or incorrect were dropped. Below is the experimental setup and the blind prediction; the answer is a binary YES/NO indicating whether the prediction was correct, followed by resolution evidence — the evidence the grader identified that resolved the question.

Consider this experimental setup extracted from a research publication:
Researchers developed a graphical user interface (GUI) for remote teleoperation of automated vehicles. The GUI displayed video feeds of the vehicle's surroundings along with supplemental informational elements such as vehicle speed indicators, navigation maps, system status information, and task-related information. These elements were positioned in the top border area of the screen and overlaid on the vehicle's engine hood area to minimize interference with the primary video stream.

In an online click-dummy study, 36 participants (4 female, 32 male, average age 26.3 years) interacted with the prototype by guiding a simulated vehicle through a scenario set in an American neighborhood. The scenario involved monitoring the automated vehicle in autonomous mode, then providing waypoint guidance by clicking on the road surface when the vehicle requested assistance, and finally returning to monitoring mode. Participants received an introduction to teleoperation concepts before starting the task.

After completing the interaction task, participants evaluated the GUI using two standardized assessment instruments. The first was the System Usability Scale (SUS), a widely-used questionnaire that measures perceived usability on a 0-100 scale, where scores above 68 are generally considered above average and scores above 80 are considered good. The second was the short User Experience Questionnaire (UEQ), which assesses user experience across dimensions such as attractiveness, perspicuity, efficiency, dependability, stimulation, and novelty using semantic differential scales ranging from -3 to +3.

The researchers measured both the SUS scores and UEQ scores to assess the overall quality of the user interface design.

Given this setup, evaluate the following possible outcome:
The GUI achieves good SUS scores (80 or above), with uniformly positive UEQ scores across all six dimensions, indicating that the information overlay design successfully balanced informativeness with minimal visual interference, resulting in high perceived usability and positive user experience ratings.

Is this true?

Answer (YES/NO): NO